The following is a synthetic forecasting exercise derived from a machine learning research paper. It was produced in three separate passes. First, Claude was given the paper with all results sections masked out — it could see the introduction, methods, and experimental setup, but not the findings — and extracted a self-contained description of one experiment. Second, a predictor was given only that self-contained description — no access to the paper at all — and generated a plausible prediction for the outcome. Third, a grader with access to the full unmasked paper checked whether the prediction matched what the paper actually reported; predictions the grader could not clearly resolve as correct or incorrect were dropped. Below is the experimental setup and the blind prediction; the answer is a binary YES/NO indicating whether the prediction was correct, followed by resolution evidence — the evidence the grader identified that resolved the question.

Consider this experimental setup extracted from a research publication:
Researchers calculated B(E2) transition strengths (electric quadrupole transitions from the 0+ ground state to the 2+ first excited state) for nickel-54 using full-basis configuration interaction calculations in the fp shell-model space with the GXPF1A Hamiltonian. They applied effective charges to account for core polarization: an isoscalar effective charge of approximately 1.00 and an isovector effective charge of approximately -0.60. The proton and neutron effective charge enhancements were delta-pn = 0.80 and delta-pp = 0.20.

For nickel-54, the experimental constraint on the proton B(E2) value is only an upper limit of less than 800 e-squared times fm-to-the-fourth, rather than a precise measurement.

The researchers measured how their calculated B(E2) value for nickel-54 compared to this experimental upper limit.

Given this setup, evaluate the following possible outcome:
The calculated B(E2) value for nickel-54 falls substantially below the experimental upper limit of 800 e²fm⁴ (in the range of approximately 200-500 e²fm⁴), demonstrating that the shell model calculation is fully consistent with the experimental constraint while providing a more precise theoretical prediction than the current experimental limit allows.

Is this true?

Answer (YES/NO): YES